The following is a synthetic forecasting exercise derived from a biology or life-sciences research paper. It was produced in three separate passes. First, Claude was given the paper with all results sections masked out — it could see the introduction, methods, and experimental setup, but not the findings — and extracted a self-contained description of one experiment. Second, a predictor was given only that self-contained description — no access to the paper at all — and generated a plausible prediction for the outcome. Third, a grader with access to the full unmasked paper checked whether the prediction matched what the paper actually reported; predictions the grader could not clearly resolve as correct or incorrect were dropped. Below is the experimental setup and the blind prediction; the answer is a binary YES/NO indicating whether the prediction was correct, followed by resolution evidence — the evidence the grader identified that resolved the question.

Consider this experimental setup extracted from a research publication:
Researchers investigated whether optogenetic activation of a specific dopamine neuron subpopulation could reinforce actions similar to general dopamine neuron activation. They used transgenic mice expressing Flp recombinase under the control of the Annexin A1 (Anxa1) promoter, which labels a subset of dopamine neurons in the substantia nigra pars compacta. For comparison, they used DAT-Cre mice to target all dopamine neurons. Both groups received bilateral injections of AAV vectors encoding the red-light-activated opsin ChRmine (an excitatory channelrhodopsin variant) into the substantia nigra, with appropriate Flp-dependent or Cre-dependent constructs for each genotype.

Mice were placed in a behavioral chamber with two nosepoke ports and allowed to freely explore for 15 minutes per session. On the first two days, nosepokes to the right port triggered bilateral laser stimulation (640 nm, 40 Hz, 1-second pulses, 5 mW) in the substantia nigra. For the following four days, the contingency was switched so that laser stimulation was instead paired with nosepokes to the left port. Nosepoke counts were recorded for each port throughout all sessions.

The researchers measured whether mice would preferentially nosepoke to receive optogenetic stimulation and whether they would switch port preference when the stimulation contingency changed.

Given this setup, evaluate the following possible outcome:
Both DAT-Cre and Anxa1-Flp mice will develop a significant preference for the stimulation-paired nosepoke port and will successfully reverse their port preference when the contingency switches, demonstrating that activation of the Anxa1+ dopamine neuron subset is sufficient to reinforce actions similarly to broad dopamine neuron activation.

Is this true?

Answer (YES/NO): NO